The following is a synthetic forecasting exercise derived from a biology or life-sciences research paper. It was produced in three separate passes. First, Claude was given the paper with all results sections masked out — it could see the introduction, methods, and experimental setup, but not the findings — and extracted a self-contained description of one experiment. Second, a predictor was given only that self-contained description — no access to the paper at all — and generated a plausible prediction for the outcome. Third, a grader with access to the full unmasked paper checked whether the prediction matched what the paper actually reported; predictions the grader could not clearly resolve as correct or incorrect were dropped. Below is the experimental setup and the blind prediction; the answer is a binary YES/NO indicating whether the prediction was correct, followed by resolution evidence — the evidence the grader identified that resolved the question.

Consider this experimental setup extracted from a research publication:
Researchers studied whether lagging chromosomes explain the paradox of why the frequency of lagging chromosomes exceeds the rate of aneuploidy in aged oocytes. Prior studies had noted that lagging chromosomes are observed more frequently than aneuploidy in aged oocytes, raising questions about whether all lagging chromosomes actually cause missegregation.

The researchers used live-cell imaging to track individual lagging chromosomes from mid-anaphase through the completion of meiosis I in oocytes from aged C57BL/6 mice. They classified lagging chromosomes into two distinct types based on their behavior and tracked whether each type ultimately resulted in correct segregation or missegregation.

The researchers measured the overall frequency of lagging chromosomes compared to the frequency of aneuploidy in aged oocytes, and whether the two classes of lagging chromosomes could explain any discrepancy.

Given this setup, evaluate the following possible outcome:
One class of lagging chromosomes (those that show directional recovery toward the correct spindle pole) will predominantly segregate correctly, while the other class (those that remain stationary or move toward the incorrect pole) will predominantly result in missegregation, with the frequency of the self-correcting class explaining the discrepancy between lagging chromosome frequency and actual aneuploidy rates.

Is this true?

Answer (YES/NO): NO